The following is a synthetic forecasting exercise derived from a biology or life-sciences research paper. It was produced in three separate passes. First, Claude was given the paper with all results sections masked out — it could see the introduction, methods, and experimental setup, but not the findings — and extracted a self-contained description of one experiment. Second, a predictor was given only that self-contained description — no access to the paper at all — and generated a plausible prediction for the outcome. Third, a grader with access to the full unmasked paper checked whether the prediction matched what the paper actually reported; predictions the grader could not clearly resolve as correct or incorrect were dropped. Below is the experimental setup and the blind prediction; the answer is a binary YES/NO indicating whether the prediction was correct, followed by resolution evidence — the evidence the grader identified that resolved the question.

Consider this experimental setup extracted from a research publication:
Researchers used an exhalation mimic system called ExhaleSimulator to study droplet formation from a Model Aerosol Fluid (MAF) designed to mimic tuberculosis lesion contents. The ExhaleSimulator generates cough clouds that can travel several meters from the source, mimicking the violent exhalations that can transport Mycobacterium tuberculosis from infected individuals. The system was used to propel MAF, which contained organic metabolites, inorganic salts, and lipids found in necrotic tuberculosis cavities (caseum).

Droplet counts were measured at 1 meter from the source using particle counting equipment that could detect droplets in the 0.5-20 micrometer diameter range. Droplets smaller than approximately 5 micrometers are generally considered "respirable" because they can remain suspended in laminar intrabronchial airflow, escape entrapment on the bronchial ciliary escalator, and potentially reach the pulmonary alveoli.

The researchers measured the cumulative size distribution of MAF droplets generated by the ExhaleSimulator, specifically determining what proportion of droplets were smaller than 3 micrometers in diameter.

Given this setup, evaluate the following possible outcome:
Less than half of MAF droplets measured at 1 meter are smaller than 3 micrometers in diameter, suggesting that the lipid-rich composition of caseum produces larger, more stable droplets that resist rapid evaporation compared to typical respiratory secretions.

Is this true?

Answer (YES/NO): NO